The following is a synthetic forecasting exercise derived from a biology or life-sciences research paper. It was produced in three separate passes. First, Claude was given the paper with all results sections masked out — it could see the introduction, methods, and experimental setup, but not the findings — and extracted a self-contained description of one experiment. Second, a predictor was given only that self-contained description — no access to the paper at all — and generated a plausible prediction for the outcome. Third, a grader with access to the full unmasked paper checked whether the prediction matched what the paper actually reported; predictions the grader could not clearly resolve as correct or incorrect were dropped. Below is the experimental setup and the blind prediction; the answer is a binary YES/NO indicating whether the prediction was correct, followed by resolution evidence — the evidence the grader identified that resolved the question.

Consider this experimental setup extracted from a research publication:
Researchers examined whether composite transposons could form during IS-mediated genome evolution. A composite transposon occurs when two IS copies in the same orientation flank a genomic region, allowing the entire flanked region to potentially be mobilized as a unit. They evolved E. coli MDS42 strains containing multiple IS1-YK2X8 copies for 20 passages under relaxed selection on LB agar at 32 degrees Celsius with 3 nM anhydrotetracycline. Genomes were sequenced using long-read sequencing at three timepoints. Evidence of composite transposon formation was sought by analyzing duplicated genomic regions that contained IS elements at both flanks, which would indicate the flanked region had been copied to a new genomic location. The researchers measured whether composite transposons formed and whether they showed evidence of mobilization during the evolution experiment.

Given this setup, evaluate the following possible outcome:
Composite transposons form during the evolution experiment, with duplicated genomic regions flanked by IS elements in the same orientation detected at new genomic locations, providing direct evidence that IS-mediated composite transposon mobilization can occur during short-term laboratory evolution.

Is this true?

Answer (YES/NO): YES